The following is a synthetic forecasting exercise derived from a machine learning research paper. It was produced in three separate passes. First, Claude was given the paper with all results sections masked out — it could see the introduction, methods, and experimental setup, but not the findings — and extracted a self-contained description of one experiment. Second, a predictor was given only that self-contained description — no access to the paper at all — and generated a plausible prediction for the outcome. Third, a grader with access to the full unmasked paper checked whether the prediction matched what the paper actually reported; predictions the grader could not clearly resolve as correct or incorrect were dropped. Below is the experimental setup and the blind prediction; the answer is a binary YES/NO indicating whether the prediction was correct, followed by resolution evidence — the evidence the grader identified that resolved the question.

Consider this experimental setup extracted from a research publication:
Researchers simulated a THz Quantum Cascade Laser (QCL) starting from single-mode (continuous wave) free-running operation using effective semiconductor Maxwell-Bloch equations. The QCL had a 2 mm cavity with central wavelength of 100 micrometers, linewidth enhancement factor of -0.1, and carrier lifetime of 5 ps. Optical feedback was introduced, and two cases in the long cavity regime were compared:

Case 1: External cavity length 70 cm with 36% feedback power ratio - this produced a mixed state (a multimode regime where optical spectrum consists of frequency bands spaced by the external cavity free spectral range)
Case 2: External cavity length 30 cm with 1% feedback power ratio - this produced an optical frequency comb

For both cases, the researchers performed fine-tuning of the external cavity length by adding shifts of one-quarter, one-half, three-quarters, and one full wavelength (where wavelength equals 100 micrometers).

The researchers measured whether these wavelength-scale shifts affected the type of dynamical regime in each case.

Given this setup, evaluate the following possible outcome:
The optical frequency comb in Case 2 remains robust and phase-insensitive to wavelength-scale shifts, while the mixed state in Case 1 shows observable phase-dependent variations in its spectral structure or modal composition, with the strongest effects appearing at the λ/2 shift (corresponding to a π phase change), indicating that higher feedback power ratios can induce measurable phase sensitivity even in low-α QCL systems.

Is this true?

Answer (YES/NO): NO